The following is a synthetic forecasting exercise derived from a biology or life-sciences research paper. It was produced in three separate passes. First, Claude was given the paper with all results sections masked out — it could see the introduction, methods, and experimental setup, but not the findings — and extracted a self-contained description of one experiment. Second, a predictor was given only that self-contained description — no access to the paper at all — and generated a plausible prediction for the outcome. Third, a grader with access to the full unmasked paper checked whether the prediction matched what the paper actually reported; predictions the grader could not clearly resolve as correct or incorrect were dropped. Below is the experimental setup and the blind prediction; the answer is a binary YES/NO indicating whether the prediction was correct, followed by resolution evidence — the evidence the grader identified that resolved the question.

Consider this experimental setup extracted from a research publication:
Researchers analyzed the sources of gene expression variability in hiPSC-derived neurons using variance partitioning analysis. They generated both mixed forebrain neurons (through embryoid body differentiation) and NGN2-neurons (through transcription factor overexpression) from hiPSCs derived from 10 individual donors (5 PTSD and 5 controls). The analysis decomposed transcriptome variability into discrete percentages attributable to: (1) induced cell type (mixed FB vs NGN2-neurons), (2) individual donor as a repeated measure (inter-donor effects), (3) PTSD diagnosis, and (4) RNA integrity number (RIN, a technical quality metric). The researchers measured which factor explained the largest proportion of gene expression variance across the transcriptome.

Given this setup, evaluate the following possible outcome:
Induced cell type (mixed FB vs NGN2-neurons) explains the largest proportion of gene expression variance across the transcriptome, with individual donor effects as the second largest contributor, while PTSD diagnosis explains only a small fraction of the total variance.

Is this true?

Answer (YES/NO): YES